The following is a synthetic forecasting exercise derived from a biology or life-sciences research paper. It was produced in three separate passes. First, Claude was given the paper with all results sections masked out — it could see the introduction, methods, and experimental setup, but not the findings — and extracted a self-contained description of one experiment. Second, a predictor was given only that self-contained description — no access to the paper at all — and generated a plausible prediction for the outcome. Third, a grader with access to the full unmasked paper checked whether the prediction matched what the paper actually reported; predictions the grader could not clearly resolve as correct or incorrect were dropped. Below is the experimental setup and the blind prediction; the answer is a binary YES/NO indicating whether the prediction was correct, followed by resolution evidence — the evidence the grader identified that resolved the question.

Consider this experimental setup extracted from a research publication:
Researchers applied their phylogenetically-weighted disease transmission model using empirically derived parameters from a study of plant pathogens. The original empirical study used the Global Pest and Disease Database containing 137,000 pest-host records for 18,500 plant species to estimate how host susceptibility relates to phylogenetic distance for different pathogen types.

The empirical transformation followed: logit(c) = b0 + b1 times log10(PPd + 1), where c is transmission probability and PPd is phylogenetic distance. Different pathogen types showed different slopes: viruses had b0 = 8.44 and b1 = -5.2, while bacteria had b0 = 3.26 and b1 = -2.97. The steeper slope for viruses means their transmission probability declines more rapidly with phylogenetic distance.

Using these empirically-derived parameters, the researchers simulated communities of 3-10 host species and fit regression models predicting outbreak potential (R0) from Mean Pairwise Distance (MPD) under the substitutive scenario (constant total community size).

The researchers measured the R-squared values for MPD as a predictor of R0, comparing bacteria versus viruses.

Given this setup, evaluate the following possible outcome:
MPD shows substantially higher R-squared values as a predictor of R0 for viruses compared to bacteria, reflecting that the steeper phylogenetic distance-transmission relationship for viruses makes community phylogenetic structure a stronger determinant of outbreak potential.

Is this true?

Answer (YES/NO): NO